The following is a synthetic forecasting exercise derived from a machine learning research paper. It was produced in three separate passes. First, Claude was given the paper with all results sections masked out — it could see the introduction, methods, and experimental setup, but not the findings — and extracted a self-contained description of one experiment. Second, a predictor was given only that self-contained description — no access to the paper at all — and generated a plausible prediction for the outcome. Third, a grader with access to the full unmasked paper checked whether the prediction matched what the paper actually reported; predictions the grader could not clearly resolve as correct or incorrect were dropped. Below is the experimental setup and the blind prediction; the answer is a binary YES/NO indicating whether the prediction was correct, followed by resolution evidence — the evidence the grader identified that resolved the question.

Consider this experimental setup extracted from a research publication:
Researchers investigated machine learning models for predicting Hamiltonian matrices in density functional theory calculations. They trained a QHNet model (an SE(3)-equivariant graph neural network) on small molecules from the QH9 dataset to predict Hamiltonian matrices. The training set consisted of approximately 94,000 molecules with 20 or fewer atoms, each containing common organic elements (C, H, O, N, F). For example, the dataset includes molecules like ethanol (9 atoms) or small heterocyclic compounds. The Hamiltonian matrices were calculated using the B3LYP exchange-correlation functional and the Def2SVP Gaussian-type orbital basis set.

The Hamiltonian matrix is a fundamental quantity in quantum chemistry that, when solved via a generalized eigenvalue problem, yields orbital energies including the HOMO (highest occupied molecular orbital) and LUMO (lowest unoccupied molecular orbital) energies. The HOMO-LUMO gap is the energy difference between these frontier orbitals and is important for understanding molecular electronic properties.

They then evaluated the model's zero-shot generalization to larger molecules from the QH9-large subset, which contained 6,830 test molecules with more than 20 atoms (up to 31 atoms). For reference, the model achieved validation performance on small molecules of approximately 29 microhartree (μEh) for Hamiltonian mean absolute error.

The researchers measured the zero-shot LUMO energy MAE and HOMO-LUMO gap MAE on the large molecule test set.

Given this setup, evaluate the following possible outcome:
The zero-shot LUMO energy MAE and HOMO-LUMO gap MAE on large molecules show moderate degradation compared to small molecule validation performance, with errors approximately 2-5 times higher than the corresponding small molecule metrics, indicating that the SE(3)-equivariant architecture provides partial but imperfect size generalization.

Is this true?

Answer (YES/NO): NO